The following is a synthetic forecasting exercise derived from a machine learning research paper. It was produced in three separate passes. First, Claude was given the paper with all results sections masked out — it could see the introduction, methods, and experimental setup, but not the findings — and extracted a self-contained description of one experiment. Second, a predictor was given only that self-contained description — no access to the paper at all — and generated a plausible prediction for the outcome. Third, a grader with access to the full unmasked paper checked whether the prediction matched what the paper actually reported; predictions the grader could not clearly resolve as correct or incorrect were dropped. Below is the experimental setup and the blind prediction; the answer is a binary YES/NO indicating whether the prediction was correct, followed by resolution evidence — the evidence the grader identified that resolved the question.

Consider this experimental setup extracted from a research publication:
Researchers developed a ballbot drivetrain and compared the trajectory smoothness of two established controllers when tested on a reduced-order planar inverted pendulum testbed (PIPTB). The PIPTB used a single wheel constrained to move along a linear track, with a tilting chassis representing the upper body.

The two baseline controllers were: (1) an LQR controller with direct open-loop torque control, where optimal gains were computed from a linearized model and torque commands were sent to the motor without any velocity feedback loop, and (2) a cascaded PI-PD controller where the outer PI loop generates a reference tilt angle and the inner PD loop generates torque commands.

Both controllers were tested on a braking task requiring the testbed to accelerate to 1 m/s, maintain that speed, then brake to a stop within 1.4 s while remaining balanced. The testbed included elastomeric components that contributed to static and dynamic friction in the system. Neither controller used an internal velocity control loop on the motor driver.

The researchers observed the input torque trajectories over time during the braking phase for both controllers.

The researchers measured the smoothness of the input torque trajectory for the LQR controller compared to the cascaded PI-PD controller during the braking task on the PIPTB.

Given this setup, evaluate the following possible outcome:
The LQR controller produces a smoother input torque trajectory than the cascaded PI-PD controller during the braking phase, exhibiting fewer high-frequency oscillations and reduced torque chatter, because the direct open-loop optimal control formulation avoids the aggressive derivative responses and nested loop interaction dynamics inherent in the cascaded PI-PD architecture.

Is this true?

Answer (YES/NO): NO